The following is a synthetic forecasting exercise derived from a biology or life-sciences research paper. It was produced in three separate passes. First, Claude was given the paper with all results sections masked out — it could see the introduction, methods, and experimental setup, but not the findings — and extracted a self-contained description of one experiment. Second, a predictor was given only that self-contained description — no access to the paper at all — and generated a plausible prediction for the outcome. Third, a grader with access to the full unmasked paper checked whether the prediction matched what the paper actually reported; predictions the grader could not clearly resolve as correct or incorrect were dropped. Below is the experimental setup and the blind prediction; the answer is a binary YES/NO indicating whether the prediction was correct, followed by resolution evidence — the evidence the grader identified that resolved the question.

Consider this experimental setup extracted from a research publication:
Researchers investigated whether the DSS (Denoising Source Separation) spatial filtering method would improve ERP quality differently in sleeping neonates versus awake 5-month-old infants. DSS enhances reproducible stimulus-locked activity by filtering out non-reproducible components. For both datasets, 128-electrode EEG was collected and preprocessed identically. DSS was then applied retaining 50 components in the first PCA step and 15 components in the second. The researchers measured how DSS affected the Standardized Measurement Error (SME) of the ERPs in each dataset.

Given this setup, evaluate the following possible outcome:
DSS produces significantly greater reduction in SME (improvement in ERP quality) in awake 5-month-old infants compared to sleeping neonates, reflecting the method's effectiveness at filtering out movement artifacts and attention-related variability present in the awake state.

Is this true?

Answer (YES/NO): NO